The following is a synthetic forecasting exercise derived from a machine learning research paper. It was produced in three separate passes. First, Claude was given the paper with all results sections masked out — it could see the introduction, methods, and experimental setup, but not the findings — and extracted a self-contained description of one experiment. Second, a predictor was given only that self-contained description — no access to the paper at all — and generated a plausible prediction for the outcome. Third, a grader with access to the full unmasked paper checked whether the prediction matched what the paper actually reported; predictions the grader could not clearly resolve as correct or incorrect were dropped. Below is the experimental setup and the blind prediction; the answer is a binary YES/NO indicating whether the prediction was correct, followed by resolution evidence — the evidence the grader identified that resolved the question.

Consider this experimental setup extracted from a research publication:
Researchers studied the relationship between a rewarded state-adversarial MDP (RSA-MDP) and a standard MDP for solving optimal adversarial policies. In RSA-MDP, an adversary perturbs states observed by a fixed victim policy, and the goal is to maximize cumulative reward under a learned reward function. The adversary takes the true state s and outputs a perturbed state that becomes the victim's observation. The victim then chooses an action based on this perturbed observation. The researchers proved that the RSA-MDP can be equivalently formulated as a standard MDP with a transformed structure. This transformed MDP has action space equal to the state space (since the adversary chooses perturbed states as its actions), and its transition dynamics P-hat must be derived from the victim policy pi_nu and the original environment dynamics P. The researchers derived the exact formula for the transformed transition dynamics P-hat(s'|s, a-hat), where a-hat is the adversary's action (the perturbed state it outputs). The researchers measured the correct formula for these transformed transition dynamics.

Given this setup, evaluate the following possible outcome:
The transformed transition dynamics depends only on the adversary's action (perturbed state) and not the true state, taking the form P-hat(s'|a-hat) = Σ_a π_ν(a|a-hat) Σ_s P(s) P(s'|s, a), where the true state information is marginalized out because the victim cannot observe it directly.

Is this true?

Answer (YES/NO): NO